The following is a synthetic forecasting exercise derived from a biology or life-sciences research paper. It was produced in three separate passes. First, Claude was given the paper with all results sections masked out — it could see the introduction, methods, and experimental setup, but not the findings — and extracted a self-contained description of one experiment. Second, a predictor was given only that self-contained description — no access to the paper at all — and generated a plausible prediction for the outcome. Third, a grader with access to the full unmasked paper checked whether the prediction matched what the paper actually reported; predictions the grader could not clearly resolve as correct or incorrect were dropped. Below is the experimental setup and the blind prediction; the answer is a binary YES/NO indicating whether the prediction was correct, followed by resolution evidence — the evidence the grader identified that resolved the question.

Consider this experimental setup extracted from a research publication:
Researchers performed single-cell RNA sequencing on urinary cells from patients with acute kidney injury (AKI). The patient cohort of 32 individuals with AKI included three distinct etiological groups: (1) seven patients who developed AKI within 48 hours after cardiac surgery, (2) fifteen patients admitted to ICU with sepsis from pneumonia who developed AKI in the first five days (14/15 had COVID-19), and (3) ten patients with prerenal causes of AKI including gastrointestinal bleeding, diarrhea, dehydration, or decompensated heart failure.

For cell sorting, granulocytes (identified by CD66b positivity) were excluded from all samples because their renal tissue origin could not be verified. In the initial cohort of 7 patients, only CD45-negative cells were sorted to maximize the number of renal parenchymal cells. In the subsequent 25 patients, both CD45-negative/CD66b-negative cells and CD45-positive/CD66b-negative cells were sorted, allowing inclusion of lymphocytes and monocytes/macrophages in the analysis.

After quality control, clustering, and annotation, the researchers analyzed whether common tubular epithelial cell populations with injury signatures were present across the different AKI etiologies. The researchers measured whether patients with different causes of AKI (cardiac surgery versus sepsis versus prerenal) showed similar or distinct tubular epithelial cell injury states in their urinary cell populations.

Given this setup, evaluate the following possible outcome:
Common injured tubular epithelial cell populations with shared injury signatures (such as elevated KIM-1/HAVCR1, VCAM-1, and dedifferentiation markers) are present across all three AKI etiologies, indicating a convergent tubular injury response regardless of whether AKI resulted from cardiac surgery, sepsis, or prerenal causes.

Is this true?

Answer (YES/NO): NO